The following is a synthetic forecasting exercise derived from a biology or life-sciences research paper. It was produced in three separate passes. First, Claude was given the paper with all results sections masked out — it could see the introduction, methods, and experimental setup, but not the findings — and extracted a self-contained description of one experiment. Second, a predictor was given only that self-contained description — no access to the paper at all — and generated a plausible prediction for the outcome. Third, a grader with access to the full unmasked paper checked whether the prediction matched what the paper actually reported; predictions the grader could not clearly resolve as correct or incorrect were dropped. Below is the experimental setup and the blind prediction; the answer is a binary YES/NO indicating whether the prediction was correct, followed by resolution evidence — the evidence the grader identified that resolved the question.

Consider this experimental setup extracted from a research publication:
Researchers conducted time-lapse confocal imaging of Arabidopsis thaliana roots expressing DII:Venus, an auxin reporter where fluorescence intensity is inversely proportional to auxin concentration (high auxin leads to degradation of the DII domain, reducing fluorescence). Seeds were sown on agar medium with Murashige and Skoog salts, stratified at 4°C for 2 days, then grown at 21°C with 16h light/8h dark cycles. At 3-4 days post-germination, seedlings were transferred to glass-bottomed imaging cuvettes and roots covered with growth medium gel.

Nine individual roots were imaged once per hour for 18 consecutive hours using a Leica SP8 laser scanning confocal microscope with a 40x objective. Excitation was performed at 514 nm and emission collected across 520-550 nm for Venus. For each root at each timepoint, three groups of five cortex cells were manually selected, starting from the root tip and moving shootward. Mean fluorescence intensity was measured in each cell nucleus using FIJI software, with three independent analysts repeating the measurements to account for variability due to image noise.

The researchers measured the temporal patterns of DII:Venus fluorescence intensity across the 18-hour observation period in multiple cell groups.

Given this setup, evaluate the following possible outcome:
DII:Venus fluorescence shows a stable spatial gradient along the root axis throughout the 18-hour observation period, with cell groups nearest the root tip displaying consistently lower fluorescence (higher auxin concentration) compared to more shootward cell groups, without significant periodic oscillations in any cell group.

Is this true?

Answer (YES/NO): NO